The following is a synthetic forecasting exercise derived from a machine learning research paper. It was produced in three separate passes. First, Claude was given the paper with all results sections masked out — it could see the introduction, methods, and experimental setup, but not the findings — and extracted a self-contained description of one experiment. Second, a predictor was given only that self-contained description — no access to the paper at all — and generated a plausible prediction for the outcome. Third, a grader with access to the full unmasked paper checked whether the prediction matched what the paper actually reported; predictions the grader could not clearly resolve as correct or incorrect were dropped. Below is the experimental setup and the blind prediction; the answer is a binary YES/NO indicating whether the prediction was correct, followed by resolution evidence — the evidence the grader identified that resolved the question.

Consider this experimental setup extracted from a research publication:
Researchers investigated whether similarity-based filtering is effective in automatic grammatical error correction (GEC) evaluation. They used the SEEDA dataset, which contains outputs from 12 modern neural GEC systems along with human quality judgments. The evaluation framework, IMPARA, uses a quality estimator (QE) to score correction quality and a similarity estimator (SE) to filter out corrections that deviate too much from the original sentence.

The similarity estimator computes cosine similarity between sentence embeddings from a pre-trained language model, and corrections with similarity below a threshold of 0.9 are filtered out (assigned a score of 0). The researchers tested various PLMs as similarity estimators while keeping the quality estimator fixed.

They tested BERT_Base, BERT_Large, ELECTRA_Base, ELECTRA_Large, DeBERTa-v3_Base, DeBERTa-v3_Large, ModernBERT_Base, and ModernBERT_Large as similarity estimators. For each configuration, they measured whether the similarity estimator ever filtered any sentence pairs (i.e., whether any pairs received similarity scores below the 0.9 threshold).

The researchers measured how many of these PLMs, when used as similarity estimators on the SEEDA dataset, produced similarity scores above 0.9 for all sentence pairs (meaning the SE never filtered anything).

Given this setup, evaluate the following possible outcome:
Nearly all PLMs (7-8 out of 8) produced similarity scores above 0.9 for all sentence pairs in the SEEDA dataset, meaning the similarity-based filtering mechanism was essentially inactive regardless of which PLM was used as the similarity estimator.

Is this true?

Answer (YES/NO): NO